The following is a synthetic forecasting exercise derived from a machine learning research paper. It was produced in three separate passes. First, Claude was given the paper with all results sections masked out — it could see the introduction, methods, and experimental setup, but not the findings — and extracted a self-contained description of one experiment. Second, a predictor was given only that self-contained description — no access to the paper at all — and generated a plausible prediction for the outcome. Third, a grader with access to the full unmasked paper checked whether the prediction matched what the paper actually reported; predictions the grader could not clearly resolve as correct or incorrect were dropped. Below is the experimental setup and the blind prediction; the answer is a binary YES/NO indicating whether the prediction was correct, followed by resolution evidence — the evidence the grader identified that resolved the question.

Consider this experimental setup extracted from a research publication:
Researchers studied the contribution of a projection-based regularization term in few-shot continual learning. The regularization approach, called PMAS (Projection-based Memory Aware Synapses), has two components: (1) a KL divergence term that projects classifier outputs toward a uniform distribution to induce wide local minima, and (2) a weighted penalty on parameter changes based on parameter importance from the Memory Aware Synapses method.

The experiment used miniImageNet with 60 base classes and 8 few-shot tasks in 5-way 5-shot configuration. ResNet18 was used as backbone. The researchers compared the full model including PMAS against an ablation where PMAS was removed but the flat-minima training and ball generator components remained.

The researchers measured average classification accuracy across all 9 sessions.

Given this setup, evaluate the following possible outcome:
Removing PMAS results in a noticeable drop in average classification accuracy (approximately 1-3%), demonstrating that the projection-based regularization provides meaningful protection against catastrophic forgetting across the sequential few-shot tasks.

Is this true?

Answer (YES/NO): NO